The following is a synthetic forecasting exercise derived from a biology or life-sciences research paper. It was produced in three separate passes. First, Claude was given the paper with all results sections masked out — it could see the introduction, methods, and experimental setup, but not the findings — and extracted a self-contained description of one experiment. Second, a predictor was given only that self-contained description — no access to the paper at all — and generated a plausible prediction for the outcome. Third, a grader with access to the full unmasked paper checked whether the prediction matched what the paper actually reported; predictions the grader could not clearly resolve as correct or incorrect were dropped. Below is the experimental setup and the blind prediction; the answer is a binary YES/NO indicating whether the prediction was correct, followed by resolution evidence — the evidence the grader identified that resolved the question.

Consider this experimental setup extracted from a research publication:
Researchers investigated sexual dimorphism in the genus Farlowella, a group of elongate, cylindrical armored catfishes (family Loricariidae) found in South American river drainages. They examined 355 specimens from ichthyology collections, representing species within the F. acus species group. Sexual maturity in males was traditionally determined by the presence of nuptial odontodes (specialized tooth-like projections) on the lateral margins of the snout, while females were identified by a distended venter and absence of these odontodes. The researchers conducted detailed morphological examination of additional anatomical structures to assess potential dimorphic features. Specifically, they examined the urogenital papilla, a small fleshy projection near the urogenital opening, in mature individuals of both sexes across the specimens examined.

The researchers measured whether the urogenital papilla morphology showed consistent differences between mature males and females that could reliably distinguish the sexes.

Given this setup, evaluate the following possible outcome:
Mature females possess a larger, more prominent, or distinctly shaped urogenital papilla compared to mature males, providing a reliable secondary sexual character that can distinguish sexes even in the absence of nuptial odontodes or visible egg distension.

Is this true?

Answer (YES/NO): YES